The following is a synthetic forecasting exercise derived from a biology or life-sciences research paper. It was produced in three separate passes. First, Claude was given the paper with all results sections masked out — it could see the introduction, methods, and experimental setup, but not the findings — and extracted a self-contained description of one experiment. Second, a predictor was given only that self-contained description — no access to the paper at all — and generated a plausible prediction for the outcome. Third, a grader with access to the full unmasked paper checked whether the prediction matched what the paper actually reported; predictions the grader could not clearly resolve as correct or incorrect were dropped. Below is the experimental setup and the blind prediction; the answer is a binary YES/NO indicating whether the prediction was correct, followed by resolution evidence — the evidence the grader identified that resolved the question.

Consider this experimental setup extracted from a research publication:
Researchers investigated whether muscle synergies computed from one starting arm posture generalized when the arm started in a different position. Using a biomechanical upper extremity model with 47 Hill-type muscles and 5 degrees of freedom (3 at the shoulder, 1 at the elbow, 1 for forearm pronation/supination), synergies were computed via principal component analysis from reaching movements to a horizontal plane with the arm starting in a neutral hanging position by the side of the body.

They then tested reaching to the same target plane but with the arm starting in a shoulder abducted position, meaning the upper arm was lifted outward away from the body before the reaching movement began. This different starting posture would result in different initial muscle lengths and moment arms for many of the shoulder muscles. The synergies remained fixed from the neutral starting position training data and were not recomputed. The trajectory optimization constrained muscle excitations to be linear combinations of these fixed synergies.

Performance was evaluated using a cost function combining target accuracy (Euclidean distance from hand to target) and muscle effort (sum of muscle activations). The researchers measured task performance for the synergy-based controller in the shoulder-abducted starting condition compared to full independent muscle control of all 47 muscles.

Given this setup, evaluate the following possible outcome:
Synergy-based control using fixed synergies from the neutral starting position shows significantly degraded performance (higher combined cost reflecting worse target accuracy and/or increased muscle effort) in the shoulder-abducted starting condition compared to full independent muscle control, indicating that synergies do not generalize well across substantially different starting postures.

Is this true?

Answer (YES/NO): NO